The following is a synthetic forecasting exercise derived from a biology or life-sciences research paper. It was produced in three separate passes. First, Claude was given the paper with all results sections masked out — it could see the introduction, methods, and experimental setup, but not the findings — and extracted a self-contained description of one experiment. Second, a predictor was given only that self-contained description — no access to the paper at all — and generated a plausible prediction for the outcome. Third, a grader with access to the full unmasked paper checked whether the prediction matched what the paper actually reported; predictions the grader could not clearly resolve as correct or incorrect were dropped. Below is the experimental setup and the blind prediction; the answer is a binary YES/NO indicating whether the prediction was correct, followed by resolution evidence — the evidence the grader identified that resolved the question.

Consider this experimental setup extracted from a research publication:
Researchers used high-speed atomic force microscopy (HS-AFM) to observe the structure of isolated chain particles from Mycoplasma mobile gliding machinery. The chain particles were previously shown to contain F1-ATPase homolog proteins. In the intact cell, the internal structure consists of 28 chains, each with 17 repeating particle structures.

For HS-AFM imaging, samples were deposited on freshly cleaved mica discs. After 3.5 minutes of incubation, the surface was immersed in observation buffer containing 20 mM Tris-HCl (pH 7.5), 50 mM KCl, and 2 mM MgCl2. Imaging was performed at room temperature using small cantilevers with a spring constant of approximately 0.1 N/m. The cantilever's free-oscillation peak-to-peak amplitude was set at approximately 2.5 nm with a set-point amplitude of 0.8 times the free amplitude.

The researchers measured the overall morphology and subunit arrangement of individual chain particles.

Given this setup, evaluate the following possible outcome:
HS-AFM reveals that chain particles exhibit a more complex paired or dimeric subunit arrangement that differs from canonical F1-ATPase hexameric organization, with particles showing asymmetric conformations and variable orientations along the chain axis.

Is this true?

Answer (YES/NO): NO